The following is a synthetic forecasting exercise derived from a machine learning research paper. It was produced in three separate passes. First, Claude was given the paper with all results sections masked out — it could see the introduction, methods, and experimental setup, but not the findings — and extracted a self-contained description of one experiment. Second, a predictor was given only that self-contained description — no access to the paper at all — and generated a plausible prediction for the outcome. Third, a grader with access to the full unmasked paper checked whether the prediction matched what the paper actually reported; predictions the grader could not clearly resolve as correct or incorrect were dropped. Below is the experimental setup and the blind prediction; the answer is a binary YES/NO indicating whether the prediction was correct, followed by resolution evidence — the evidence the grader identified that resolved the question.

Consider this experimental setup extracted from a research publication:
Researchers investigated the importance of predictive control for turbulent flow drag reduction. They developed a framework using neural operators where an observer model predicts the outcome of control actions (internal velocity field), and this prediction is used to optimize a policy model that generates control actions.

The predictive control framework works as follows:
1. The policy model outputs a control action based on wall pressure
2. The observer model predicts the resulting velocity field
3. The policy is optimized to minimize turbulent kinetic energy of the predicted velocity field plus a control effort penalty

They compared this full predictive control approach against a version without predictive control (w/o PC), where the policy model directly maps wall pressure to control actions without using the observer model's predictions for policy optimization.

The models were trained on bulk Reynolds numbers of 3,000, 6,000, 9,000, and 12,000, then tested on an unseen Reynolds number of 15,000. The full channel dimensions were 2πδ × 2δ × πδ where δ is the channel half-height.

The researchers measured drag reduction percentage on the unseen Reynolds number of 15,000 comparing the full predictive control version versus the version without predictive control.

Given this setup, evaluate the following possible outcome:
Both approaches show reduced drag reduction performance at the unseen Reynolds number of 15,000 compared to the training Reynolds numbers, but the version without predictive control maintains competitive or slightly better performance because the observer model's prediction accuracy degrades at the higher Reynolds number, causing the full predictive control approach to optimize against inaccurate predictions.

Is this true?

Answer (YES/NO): NO